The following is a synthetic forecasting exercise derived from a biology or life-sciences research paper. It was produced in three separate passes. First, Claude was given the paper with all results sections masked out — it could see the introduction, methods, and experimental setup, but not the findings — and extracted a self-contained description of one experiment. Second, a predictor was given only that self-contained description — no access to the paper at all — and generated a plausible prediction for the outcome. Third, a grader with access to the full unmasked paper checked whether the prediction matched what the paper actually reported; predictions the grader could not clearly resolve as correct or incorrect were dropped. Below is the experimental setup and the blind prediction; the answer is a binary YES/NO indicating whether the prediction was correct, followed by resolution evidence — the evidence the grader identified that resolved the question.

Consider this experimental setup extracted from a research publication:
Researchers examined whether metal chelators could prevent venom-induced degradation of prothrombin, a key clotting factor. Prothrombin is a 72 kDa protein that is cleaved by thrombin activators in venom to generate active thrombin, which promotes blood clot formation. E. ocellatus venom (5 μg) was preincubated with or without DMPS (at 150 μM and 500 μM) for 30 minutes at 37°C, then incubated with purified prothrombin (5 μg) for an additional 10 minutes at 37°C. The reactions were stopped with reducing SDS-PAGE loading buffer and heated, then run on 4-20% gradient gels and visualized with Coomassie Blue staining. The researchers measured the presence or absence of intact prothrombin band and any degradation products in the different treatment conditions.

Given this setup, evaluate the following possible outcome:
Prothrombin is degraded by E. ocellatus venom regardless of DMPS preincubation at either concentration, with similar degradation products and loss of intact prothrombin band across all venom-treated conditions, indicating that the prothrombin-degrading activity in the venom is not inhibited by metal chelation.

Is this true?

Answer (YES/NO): NO